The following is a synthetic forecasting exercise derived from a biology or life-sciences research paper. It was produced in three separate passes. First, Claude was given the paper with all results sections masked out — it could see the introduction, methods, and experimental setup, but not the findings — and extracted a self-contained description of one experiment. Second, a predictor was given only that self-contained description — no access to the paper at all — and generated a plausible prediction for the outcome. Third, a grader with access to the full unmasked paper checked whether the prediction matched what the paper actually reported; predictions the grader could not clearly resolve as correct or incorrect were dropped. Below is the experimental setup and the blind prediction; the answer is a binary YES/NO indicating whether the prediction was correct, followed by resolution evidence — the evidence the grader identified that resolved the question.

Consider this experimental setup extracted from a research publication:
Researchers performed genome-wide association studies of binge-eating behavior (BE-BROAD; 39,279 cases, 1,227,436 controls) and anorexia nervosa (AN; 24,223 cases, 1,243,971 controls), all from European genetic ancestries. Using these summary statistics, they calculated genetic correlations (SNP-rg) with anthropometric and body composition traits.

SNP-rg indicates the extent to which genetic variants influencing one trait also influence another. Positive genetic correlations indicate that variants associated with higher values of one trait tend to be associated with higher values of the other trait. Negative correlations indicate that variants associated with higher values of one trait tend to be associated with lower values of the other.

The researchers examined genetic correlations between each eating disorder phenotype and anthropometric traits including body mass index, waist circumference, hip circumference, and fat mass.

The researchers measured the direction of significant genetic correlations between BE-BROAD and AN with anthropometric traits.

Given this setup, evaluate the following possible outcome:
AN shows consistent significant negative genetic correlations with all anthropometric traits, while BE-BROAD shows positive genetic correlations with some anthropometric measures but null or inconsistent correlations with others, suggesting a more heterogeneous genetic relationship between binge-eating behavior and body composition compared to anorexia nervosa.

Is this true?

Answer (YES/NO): NO